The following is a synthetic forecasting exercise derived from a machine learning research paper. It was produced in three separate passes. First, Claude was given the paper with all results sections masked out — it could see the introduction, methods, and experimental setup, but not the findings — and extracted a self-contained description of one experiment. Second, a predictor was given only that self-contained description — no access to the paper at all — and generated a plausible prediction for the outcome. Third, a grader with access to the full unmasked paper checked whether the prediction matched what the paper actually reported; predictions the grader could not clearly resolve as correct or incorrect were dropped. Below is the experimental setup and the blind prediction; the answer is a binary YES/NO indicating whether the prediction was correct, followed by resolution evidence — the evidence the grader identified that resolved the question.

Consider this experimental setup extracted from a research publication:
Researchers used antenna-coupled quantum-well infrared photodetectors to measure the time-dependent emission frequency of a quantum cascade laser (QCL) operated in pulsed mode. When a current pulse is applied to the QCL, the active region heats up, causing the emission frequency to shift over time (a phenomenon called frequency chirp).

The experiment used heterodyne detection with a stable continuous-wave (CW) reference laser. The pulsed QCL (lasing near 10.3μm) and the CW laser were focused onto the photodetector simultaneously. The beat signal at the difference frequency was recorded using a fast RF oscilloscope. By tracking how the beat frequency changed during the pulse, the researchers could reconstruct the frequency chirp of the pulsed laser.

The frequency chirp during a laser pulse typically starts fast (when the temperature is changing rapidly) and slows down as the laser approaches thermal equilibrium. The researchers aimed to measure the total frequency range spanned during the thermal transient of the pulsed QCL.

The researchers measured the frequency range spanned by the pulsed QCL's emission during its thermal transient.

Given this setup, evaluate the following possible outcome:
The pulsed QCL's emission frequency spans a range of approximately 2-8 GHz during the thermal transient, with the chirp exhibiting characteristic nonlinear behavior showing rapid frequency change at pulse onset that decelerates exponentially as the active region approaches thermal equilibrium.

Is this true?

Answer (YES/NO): NO